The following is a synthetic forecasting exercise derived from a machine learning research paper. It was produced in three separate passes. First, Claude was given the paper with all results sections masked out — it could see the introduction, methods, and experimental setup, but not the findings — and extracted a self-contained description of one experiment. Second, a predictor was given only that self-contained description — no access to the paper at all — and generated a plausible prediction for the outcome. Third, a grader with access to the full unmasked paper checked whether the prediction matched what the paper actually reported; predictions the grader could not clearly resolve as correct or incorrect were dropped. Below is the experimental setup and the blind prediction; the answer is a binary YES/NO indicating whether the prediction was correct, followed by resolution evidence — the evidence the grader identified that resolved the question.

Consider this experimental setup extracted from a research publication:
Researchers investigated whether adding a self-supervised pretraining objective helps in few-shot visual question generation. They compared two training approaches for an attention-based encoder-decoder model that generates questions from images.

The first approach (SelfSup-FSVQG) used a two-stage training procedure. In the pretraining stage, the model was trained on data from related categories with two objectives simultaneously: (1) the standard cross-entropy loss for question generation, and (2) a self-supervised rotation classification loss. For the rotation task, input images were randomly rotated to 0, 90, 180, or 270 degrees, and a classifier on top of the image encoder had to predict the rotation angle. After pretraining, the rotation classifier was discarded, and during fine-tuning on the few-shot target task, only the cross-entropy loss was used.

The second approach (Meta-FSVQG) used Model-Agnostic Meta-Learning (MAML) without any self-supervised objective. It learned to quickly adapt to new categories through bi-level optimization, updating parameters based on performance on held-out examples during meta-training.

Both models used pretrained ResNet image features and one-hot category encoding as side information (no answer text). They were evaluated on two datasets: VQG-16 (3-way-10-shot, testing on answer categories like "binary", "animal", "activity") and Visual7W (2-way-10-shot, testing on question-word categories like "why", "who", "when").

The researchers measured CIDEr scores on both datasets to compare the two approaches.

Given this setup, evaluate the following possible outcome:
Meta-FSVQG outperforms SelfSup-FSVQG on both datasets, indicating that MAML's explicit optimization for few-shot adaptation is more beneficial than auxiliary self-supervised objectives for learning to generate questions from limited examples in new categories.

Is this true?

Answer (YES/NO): NO